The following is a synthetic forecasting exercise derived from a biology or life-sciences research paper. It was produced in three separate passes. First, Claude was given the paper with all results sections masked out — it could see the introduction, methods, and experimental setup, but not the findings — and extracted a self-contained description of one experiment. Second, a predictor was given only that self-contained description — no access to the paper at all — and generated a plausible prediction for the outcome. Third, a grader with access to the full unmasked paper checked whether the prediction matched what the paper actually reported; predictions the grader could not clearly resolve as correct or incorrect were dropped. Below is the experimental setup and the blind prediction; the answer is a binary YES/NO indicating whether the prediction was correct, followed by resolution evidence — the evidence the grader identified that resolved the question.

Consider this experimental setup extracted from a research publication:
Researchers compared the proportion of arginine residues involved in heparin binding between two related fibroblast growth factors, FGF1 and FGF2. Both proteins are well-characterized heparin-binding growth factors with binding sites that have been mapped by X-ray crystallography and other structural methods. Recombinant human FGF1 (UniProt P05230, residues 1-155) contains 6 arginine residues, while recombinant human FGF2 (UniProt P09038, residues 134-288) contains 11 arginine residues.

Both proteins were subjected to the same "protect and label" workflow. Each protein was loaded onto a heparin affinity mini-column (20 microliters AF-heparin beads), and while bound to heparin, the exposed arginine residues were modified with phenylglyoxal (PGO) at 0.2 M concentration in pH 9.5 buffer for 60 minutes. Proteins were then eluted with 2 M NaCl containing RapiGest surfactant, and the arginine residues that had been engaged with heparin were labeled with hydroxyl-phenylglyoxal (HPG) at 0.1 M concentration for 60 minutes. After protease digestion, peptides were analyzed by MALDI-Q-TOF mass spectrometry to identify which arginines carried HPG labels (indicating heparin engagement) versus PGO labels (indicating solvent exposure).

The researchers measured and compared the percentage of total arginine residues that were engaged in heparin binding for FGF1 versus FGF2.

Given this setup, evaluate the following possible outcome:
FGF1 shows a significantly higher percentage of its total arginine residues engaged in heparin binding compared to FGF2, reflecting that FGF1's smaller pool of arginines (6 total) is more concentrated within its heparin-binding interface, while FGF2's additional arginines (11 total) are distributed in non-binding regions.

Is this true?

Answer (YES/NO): YES